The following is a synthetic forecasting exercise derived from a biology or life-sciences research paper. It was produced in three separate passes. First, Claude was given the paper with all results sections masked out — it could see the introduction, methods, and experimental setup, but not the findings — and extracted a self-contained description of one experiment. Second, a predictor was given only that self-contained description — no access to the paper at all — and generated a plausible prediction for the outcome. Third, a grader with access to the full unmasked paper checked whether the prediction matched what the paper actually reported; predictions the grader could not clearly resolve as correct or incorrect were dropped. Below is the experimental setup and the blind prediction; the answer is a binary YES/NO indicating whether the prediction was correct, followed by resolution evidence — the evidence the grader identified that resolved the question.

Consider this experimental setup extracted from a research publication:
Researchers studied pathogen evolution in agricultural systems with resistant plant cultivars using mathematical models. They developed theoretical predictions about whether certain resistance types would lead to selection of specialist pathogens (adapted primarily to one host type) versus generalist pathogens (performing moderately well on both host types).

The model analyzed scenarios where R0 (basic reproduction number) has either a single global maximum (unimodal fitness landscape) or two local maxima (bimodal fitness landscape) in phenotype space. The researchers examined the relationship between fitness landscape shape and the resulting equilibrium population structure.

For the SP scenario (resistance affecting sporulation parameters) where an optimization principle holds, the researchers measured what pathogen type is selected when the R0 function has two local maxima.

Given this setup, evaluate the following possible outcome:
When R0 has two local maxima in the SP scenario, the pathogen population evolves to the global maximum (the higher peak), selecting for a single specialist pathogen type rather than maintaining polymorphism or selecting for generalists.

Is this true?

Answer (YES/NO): YES